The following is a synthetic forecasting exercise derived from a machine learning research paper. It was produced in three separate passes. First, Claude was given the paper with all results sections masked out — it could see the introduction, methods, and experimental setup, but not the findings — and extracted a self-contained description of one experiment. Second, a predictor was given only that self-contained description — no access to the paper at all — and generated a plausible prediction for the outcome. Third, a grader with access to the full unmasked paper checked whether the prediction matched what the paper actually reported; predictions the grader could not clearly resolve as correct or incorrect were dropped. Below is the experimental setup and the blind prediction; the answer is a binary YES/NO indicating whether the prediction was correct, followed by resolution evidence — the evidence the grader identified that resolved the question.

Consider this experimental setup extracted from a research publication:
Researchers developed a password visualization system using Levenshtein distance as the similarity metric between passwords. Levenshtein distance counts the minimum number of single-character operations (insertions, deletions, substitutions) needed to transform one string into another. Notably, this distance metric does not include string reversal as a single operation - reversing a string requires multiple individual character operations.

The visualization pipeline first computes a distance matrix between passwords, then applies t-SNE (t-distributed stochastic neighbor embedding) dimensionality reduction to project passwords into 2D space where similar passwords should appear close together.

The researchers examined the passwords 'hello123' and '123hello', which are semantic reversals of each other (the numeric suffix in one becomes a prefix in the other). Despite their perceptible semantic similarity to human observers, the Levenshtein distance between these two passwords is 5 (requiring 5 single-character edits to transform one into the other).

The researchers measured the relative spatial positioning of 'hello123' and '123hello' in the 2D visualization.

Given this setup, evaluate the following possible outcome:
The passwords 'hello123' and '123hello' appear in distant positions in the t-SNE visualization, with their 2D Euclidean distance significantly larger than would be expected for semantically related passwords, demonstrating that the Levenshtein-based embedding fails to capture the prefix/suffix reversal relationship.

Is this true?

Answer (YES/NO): YES